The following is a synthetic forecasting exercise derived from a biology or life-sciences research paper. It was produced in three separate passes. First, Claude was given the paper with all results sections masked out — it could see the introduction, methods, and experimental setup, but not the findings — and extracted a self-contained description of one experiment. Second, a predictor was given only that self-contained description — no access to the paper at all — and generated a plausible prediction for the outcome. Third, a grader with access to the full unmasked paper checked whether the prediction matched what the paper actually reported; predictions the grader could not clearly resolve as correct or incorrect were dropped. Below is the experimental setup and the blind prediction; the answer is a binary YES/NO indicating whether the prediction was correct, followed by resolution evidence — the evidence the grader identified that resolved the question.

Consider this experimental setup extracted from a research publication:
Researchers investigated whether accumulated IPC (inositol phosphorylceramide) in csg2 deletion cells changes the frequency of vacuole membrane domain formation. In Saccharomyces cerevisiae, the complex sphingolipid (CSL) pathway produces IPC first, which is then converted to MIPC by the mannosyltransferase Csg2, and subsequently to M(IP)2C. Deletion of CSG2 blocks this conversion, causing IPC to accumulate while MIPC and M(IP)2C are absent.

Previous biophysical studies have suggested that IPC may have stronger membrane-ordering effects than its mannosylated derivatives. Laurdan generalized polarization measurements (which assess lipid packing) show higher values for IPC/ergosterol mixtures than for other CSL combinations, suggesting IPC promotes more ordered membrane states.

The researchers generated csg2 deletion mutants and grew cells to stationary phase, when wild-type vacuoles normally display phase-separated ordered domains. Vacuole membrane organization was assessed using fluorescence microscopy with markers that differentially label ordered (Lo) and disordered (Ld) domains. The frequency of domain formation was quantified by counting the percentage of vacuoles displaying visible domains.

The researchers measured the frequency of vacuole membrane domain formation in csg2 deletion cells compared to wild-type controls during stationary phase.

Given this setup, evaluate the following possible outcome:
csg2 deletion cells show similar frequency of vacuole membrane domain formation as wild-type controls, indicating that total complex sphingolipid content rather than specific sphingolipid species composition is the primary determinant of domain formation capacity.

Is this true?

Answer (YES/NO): YES